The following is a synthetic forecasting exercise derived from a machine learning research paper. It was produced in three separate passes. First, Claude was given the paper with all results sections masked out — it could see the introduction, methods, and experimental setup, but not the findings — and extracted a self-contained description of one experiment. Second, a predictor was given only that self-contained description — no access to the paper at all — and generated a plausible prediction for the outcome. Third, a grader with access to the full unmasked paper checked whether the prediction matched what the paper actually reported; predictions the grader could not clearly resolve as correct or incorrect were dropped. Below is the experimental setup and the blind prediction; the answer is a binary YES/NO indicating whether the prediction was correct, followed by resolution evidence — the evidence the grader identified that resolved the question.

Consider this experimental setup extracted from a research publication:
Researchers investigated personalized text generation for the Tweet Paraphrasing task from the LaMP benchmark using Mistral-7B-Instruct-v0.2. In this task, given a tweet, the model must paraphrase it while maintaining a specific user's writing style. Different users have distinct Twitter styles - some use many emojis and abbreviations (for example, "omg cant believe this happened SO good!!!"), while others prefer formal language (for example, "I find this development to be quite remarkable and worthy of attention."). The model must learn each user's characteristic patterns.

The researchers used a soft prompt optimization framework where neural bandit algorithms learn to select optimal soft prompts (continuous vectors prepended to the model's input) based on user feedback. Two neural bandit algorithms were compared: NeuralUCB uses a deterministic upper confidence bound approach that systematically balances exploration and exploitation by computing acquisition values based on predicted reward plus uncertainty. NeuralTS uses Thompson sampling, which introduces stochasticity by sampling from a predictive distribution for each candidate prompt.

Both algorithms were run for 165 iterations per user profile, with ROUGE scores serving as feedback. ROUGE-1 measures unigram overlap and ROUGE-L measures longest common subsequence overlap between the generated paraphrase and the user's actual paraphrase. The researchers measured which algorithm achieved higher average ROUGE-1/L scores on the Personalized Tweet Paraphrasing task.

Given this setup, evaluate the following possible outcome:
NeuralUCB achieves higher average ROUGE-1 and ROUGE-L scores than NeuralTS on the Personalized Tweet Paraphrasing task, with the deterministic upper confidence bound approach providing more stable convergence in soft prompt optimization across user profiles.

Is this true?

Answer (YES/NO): NO